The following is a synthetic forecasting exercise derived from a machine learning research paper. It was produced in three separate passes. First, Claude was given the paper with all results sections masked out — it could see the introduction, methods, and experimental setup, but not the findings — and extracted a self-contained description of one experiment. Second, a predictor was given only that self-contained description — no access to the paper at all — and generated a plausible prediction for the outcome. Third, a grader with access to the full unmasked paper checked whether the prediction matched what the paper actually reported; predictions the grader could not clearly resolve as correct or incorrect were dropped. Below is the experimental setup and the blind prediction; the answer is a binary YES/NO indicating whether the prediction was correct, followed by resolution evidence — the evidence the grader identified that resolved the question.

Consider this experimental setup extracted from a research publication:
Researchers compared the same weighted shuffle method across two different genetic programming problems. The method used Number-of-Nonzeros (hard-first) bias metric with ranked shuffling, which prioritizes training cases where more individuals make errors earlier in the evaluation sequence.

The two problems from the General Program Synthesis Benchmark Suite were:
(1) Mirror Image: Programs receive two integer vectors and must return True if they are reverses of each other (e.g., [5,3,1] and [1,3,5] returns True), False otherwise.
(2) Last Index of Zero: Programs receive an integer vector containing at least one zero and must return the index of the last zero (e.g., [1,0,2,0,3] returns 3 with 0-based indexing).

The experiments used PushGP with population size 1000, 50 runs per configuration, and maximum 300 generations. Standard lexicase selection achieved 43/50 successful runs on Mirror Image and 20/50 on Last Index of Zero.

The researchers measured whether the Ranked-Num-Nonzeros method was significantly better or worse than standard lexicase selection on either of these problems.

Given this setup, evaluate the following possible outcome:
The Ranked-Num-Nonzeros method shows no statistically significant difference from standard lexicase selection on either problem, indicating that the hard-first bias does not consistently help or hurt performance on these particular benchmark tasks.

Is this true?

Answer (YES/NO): YES